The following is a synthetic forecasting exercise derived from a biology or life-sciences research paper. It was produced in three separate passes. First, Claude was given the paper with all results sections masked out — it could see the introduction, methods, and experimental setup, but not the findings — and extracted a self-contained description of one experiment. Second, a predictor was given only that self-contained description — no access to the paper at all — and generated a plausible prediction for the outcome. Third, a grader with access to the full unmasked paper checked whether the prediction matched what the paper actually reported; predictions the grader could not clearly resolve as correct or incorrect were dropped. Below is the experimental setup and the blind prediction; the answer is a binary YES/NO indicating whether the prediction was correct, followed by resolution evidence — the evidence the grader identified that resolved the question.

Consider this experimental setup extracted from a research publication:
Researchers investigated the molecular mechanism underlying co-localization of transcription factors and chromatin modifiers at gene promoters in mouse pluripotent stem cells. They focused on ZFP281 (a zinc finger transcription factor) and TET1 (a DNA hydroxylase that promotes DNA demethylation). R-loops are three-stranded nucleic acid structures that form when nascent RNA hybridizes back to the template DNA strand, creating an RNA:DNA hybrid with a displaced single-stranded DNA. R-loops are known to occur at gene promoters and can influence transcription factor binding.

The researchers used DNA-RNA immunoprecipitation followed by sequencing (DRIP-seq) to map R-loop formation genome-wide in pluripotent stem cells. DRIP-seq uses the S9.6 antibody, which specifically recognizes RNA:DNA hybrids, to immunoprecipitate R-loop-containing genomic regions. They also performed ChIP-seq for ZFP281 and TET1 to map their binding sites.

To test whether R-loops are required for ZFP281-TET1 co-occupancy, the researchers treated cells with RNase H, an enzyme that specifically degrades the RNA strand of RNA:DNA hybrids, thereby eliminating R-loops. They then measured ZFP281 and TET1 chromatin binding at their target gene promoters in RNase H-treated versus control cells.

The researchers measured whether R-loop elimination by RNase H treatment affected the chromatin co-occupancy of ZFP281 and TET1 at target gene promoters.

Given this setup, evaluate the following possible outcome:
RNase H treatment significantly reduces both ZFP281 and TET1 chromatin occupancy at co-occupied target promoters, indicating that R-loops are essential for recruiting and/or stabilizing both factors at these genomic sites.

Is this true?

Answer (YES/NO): YES